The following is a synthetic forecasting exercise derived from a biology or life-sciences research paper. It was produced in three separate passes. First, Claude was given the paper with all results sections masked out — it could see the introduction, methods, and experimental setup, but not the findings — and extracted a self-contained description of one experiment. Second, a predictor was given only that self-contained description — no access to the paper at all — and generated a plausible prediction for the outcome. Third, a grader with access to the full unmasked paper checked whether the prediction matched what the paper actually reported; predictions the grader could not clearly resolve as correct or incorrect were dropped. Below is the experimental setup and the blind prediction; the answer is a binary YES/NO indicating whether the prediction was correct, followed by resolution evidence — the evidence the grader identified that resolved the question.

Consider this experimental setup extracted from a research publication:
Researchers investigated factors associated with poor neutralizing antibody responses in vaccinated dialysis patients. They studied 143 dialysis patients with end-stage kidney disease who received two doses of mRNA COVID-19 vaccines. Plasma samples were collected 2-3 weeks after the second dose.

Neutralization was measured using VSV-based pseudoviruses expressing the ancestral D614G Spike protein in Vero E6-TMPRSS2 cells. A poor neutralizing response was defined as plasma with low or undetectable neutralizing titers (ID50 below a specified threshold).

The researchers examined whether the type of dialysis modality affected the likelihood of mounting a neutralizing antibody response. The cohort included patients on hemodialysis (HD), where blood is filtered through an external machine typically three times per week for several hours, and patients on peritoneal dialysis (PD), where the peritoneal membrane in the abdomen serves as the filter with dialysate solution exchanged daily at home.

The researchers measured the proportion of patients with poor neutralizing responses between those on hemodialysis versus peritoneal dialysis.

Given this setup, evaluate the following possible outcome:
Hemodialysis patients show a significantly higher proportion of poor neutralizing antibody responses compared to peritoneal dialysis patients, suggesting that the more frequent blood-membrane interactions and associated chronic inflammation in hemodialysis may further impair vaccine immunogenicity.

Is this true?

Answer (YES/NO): NO